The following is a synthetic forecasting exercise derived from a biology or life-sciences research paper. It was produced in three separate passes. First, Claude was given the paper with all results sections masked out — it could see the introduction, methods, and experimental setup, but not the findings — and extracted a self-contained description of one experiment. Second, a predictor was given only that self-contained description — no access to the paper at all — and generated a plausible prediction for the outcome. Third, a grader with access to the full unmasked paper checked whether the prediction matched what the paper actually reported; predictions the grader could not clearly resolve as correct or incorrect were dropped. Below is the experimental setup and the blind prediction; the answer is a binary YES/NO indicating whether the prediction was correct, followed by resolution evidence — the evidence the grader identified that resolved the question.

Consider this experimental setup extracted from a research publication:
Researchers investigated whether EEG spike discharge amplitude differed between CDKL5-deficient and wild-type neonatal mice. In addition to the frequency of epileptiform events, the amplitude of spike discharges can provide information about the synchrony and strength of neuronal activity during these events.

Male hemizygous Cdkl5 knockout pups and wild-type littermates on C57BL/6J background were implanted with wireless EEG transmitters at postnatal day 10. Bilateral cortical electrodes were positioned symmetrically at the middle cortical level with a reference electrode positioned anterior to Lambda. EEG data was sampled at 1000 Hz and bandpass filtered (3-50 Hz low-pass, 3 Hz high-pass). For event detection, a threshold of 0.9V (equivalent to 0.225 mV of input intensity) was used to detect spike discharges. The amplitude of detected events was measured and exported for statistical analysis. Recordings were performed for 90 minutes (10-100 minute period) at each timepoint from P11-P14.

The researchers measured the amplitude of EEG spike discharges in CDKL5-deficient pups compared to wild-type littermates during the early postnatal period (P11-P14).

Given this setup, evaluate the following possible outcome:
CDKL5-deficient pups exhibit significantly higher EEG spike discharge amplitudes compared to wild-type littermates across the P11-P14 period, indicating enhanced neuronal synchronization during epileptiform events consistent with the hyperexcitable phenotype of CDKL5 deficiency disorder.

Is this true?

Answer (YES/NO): NO